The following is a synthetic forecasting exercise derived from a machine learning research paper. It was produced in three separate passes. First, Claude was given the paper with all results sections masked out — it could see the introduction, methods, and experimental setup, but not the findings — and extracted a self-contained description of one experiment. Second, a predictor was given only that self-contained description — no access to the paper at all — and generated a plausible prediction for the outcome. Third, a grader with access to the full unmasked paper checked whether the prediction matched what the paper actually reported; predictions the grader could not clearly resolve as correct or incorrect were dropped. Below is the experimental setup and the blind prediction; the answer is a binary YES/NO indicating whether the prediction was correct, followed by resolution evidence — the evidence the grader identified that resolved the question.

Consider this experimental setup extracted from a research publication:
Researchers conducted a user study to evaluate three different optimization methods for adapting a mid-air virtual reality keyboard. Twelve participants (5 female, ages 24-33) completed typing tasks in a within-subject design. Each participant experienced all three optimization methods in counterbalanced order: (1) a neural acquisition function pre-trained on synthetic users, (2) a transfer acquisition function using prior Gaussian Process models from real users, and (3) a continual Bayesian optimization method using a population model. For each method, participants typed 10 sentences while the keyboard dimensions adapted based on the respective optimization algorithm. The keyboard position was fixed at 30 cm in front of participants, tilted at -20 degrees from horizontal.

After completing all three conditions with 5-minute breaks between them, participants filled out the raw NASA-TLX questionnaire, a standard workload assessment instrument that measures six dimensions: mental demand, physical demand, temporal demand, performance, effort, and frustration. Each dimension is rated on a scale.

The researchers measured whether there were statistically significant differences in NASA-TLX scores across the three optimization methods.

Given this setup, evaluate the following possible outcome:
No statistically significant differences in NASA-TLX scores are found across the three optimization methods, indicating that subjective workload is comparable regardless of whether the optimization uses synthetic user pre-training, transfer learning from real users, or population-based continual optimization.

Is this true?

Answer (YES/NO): YES